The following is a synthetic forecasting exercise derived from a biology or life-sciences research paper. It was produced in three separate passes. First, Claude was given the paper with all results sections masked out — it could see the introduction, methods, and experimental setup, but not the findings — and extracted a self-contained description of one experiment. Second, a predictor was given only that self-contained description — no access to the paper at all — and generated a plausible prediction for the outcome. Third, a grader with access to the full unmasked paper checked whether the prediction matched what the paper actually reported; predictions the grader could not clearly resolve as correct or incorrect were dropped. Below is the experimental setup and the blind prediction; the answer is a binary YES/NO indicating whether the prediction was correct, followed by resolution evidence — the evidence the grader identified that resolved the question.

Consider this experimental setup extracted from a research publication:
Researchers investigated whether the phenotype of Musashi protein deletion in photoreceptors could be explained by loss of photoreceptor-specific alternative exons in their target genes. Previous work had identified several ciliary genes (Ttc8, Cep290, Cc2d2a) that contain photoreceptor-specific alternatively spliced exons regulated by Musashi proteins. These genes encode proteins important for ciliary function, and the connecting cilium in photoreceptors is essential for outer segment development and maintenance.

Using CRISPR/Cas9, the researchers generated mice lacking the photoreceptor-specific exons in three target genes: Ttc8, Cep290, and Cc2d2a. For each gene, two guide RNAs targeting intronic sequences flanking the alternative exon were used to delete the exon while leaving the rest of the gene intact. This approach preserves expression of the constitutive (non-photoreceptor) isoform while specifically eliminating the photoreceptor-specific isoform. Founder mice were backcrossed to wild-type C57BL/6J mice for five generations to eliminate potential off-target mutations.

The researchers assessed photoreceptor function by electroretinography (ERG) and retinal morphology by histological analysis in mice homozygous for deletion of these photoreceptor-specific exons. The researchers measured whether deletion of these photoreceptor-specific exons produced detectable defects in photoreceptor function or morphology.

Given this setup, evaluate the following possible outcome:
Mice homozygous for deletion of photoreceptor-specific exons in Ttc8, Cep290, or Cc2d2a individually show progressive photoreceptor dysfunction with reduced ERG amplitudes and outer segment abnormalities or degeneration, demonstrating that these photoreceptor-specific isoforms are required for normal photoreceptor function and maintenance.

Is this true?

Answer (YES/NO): NO